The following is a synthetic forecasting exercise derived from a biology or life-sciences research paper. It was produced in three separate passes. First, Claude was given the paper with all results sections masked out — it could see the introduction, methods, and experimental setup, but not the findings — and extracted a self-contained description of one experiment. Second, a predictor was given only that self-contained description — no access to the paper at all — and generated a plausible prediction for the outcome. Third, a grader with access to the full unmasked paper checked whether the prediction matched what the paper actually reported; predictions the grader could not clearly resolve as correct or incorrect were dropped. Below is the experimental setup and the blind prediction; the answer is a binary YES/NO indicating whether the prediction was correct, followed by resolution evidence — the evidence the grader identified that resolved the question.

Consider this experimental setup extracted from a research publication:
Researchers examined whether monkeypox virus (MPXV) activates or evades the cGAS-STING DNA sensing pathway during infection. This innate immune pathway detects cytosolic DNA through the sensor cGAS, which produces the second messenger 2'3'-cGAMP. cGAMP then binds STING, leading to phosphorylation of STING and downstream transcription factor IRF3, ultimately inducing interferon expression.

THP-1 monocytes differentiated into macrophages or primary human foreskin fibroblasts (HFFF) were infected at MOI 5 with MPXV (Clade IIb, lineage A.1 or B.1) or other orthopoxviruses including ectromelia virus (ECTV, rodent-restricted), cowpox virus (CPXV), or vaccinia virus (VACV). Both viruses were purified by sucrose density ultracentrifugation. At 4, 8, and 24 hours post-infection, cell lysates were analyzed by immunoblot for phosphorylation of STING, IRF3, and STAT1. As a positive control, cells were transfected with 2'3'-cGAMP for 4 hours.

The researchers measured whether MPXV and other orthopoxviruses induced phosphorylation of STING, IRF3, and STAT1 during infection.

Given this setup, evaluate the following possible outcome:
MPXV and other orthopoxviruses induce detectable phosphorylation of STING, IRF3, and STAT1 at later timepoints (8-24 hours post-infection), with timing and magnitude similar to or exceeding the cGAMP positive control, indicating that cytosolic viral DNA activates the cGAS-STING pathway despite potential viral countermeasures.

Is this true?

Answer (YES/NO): NO